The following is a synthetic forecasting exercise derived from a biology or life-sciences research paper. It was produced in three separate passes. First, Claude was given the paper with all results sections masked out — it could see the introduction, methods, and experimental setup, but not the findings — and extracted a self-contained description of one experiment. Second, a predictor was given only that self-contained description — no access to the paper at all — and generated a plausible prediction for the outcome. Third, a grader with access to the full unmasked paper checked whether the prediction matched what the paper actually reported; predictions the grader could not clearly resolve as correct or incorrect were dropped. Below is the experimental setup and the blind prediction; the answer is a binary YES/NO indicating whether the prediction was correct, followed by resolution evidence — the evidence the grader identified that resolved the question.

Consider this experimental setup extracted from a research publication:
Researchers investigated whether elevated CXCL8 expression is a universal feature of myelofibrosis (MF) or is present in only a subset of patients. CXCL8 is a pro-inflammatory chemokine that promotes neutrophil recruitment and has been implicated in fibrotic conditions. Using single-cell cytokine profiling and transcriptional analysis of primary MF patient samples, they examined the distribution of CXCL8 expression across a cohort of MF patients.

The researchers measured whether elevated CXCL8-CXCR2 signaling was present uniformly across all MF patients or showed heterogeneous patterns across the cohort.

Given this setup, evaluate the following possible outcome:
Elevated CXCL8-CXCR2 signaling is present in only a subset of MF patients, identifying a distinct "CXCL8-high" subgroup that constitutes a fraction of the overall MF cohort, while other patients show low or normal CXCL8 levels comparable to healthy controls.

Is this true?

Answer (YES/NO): YES